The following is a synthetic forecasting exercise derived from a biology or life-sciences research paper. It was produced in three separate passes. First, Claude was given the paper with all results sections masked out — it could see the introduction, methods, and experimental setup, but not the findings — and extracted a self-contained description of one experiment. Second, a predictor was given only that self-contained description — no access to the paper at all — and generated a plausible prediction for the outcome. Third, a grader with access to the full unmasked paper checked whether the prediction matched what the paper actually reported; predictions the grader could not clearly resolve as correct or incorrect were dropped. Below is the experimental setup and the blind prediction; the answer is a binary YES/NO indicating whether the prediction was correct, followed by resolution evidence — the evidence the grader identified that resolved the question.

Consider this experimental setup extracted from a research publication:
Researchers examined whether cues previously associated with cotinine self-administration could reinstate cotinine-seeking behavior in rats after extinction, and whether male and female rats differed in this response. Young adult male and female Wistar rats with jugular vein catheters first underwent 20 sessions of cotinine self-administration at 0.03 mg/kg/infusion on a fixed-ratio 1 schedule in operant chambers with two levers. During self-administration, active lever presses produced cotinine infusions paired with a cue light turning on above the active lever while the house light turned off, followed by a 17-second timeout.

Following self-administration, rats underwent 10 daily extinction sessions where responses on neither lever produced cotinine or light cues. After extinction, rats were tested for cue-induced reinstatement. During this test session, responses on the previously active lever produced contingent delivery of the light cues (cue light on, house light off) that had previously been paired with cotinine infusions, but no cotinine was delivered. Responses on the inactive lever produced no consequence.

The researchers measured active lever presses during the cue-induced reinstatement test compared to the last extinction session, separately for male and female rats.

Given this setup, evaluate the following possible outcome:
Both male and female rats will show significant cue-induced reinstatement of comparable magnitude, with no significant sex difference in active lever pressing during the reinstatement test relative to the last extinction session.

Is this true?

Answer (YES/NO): NO